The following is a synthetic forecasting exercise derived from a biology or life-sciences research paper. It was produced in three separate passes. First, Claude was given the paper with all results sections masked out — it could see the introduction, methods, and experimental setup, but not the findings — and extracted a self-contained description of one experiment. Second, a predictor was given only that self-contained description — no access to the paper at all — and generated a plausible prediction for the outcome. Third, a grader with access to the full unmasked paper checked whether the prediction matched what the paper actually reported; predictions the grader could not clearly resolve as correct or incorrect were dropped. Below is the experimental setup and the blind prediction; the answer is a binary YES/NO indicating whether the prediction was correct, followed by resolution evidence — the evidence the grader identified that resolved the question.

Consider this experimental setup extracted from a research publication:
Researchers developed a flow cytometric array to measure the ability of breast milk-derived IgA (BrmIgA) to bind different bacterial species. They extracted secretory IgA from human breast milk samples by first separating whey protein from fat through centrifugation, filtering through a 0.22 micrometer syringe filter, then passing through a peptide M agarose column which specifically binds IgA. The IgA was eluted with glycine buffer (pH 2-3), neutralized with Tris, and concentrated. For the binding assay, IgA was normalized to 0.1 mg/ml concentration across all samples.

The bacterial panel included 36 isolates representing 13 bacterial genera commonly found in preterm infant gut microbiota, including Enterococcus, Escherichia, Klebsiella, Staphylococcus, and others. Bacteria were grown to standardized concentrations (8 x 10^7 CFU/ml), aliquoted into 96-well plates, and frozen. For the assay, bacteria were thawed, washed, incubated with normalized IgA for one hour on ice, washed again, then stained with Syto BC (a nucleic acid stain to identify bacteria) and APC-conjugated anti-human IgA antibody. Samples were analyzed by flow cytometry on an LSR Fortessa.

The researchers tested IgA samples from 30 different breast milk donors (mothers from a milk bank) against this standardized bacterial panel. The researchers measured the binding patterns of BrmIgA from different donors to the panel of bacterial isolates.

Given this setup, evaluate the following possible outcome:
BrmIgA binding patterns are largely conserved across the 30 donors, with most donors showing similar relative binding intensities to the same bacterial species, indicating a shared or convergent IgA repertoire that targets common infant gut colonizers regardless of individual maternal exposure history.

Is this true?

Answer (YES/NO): NO